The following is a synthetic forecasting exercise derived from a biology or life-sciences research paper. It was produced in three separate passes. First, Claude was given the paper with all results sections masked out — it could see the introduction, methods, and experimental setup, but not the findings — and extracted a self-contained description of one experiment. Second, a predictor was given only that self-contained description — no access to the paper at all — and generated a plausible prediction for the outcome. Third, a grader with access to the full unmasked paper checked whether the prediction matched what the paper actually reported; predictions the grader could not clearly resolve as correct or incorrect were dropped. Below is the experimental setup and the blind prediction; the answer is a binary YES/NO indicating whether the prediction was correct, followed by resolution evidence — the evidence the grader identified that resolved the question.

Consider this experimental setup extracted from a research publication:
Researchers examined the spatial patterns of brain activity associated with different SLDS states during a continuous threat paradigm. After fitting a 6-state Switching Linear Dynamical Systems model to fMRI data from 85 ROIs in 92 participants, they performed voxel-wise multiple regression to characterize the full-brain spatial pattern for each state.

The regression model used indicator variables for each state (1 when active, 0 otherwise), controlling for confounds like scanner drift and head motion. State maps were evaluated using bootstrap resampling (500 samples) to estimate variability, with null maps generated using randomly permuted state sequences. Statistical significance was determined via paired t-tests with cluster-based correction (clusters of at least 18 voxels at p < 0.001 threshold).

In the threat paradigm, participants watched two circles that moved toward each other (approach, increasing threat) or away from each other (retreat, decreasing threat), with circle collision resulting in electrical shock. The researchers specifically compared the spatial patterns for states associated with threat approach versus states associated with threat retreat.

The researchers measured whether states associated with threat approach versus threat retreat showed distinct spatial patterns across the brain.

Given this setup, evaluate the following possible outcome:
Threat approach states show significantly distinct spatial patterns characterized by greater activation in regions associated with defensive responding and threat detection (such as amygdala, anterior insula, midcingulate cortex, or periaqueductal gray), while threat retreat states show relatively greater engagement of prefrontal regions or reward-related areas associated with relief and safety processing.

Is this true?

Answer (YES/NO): YES